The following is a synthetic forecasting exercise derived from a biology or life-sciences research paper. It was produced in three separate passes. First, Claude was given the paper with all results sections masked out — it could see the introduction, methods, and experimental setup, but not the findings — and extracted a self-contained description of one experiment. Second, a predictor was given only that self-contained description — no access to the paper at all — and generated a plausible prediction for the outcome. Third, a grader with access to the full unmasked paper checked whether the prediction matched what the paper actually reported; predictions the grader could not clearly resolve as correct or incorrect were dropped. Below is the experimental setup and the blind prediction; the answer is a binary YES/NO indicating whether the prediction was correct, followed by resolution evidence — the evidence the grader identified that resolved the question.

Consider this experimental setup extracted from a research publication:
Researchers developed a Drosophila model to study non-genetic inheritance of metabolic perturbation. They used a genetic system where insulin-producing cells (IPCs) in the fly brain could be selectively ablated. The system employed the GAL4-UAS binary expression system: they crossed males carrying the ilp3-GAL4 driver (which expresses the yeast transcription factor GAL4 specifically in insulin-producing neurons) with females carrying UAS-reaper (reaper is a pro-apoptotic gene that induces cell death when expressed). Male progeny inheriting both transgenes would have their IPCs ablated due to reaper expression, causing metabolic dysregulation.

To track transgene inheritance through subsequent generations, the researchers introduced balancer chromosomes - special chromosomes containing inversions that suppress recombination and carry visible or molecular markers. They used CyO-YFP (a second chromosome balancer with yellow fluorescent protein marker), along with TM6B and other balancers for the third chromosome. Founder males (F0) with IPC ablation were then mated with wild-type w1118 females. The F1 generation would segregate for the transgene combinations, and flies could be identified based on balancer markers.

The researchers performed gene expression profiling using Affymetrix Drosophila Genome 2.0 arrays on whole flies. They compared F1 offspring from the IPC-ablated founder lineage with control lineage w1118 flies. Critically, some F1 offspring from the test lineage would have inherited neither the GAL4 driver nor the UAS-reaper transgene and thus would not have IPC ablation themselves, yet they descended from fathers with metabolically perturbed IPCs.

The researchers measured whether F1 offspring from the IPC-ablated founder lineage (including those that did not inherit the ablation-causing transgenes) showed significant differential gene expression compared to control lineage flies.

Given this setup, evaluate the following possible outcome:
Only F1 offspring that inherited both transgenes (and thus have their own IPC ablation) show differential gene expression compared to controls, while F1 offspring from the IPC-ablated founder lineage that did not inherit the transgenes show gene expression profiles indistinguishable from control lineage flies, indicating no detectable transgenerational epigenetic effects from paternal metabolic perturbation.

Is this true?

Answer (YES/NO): NO